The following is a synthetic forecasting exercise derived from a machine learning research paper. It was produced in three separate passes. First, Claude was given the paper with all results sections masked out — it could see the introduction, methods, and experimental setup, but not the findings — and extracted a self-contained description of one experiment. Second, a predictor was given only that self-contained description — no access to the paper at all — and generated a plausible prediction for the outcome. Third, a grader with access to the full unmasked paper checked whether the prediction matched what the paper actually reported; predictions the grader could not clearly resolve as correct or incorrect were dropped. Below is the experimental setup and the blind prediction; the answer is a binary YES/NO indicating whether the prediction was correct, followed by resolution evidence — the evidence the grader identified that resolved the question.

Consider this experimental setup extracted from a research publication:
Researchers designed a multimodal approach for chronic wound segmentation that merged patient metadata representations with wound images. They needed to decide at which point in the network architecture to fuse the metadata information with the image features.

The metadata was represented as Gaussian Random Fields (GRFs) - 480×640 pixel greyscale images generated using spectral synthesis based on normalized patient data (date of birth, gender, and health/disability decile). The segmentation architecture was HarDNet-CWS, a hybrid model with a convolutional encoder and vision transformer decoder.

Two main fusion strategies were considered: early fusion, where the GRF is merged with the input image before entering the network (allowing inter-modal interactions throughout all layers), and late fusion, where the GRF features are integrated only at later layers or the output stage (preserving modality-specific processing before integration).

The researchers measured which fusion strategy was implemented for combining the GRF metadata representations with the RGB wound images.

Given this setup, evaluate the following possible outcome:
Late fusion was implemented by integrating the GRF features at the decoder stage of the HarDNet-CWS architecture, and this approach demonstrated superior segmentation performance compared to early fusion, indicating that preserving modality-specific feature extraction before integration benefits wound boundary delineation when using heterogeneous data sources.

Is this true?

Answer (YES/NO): NO